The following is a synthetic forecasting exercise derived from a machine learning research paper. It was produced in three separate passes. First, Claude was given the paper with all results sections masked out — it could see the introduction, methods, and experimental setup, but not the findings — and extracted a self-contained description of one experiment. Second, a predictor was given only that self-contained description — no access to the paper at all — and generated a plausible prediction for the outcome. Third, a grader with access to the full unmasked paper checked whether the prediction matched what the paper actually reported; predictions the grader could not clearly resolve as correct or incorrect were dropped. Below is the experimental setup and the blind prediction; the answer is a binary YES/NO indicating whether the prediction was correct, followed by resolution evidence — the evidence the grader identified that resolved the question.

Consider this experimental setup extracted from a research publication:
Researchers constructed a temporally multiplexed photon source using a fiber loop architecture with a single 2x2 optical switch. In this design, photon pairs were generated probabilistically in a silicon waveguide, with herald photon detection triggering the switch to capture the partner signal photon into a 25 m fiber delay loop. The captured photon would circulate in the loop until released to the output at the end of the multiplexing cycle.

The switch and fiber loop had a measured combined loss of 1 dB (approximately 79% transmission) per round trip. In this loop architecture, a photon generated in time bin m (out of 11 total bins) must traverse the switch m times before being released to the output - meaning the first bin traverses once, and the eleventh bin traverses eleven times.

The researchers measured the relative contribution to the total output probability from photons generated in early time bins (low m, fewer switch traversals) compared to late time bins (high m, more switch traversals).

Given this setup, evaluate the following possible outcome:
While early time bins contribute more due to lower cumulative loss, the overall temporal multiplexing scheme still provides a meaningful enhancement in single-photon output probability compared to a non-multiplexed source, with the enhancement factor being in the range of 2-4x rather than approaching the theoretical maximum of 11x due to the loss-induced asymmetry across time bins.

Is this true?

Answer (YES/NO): NO